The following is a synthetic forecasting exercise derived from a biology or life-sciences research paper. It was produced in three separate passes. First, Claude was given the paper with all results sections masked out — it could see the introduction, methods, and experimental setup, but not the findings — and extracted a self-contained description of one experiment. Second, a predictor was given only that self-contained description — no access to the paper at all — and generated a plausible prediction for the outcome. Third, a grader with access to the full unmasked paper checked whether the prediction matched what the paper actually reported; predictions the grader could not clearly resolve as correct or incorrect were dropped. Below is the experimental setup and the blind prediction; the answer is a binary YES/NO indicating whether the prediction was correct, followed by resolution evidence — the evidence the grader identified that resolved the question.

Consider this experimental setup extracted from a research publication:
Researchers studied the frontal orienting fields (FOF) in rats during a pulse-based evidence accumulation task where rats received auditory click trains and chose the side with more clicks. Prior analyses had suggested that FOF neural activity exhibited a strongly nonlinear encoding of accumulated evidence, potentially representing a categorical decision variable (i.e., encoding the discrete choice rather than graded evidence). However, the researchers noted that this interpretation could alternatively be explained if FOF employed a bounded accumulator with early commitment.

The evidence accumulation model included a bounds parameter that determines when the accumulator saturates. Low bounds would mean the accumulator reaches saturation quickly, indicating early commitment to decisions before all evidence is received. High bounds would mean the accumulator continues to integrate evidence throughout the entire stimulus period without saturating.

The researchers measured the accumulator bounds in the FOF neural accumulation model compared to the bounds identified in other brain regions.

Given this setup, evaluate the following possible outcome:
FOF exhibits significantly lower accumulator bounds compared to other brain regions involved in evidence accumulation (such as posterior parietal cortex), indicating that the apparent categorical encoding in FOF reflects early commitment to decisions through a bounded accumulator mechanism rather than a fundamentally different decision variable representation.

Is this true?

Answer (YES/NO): NO